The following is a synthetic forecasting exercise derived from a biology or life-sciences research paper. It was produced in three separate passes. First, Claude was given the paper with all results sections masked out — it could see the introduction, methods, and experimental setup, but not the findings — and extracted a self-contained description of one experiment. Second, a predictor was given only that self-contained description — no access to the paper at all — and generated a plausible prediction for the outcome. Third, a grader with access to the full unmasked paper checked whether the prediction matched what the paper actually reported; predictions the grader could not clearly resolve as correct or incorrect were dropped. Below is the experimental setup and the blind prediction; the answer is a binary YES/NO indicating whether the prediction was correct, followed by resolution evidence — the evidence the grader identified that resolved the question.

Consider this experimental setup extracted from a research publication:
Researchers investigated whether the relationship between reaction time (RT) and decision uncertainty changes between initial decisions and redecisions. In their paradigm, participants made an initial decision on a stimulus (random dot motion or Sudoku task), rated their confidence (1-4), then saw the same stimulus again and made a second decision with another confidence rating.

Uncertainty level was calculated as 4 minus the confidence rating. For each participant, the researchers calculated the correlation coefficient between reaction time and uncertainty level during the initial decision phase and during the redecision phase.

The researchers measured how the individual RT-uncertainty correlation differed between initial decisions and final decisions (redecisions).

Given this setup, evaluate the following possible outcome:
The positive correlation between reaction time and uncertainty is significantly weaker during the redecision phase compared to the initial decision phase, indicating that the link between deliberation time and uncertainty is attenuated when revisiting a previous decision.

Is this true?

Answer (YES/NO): NO